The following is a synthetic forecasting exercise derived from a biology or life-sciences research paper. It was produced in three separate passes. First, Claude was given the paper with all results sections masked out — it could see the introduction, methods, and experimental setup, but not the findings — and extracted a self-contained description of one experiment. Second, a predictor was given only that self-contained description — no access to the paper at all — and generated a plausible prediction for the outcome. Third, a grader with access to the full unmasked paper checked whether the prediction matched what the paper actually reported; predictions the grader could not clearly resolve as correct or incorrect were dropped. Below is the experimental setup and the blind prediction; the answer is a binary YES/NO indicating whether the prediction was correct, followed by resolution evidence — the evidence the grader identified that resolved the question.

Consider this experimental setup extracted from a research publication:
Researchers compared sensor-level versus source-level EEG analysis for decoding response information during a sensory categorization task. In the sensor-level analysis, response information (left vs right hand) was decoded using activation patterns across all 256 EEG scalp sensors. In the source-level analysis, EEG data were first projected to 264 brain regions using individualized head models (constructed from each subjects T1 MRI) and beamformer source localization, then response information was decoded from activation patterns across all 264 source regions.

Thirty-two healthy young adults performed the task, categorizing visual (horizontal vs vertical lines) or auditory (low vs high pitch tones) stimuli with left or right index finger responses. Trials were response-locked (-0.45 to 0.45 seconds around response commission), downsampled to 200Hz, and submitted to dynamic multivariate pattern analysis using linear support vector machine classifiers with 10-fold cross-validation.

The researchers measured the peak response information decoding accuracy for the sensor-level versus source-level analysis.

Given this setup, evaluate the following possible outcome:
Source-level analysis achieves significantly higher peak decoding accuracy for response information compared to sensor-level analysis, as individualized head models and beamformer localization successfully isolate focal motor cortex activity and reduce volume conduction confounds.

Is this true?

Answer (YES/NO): YES